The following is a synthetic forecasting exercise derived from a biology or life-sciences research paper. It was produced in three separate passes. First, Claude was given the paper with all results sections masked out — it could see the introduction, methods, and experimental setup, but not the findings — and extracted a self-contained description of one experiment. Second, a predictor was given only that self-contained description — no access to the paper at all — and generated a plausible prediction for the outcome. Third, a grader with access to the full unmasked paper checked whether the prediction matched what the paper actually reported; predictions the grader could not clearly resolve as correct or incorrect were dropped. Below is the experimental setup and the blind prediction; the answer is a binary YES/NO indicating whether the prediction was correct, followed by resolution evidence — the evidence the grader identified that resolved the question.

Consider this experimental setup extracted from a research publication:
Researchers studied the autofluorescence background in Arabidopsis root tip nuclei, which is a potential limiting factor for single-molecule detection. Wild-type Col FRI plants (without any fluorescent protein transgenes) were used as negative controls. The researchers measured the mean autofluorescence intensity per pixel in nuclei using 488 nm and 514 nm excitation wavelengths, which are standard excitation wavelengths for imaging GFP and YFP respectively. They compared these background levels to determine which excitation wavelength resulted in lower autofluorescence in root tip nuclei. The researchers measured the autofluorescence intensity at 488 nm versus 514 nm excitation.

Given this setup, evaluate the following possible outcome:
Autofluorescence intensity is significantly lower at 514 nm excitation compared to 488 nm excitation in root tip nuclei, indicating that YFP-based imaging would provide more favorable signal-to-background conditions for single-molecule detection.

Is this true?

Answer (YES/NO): YES